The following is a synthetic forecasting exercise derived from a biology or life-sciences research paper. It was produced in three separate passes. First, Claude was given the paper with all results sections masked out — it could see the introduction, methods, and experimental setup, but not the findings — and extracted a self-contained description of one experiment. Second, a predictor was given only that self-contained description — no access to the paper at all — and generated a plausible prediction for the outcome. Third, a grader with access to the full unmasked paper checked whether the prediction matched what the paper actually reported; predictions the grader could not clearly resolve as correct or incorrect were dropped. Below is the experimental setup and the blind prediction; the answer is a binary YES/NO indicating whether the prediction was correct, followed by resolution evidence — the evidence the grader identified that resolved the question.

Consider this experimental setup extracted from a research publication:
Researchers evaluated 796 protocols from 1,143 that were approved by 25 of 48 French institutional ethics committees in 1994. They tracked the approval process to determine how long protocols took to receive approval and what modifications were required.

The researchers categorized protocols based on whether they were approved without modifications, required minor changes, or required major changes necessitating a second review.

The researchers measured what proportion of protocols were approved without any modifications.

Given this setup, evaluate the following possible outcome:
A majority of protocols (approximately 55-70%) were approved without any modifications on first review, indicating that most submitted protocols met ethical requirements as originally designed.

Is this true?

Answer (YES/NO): NO